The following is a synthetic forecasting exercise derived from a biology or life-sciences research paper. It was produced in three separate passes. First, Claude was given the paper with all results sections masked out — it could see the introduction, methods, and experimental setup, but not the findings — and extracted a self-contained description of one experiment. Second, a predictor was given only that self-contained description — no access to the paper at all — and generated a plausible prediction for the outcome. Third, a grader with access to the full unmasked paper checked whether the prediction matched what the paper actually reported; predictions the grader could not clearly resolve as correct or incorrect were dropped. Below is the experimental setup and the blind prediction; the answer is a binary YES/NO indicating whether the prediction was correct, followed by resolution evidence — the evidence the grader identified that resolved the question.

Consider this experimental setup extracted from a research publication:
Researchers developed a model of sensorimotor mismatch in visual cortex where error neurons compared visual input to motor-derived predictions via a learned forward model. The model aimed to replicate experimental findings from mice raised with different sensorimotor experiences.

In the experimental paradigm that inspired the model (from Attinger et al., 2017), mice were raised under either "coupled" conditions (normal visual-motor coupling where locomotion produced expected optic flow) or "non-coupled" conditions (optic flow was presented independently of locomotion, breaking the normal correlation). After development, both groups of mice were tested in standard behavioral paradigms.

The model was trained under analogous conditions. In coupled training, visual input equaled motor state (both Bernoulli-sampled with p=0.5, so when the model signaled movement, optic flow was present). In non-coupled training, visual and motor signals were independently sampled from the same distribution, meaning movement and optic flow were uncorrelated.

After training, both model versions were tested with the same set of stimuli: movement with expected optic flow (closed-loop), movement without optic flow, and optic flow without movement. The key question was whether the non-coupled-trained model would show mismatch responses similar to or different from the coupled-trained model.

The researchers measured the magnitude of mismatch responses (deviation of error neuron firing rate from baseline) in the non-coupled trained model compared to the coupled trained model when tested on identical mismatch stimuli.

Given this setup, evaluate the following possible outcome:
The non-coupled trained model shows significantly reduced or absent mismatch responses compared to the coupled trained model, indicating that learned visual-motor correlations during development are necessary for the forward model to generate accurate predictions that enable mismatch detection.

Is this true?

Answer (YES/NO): YES